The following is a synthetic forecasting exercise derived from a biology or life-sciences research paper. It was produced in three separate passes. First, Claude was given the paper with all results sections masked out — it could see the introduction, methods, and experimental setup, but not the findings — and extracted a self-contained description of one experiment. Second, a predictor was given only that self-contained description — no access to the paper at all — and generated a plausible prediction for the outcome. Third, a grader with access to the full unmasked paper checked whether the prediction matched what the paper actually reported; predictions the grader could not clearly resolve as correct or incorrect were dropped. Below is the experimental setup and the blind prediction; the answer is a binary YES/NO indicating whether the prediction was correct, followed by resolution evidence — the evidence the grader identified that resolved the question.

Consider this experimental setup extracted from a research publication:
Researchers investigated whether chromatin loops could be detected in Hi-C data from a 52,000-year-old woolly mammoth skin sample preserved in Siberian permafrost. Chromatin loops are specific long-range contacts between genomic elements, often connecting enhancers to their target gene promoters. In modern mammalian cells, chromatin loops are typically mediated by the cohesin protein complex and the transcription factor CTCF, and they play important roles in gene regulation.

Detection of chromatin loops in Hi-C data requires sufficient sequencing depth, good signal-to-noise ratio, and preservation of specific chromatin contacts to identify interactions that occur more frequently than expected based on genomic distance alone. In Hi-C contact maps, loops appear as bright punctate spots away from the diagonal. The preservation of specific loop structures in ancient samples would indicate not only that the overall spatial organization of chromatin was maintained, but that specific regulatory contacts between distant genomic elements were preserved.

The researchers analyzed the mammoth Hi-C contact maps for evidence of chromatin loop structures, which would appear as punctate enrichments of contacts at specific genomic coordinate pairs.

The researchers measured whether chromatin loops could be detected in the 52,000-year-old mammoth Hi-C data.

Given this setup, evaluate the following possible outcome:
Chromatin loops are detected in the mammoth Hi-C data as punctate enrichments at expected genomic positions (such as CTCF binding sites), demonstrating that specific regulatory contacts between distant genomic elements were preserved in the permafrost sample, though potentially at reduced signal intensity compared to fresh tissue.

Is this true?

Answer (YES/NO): NO